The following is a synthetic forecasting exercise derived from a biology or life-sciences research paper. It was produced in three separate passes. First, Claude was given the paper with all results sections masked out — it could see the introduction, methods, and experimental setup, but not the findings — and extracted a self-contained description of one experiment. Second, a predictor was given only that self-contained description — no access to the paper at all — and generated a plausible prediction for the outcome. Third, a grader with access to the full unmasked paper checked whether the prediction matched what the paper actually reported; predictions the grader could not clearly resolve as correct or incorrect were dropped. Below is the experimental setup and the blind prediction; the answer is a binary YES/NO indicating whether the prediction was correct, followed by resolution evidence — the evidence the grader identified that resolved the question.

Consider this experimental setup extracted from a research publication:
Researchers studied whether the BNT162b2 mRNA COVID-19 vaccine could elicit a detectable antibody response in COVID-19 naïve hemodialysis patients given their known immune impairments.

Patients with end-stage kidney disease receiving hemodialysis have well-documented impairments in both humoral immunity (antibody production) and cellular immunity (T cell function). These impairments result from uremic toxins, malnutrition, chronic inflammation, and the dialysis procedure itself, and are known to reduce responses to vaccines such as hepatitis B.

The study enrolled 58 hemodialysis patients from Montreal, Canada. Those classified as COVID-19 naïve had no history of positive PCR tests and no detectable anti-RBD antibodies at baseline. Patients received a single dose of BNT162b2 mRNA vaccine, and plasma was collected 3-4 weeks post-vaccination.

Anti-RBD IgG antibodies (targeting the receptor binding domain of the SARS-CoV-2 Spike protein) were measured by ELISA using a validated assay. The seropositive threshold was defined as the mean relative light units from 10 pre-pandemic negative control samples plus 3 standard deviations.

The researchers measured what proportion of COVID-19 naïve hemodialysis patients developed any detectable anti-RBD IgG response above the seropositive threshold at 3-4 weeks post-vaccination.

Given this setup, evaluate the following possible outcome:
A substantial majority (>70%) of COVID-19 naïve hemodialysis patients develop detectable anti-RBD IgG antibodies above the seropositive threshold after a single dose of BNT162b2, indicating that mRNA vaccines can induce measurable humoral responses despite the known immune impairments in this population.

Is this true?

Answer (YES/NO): NO